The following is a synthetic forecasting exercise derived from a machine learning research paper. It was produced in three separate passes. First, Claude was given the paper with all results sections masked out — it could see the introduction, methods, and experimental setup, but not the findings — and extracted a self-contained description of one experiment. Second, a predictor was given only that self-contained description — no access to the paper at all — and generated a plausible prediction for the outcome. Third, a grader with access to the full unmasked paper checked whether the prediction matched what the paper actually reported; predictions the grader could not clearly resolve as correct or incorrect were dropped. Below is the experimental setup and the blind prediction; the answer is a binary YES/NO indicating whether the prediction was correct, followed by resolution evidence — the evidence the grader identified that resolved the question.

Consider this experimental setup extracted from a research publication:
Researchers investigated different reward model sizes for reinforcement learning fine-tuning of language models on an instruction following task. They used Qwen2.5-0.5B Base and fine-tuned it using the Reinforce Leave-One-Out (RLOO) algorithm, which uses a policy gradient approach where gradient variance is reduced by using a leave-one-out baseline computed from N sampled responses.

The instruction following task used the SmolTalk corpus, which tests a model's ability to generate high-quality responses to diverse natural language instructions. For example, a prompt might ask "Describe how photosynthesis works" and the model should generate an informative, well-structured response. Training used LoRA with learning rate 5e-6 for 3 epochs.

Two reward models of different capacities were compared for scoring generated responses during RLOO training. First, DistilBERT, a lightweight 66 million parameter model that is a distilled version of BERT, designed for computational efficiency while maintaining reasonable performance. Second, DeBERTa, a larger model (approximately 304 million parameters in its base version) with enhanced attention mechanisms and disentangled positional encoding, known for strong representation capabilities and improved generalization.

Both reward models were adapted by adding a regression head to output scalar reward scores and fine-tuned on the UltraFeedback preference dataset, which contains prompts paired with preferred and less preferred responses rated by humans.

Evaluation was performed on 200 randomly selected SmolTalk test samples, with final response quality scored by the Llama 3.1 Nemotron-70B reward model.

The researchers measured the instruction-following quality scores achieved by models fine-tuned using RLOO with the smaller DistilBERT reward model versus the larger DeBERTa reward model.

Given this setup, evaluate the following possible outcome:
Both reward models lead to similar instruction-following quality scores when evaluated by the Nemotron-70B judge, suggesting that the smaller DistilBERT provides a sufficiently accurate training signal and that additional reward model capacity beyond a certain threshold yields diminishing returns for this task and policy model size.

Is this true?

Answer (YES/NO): NO